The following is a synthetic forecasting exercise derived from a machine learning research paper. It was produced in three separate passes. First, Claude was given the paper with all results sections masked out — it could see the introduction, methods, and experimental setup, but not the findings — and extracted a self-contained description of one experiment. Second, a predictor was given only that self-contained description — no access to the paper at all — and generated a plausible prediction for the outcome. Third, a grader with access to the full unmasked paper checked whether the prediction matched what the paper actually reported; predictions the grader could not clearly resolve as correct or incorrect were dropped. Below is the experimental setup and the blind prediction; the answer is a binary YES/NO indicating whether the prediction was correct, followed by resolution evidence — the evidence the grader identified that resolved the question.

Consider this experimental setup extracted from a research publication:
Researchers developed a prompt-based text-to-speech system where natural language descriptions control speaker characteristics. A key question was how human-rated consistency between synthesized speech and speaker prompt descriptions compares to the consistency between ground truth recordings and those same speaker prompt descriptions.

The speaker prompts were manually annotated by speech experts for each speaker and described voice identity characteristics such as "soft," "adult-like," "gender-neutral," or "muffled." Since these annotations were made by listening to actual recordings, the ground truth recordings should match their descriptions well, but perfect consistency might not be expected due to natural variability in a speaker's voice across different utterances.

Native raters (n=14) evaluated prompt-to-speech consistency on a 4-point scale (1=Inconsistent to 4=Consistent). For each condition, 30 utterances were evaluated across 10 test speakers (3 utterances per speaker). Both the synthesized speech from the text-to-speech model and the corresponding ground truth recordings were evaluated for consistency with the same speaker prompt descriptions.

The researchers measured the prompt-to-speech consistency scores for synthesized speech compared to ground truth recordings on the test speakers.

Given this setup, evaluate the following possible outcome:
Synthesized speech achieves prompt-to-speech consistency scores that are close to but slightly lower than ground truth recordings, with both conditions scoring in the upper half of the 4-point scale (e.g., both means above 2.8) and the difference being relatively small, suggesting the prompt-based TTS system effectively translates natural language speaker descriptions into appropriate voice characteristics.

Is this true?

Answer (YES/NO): YES